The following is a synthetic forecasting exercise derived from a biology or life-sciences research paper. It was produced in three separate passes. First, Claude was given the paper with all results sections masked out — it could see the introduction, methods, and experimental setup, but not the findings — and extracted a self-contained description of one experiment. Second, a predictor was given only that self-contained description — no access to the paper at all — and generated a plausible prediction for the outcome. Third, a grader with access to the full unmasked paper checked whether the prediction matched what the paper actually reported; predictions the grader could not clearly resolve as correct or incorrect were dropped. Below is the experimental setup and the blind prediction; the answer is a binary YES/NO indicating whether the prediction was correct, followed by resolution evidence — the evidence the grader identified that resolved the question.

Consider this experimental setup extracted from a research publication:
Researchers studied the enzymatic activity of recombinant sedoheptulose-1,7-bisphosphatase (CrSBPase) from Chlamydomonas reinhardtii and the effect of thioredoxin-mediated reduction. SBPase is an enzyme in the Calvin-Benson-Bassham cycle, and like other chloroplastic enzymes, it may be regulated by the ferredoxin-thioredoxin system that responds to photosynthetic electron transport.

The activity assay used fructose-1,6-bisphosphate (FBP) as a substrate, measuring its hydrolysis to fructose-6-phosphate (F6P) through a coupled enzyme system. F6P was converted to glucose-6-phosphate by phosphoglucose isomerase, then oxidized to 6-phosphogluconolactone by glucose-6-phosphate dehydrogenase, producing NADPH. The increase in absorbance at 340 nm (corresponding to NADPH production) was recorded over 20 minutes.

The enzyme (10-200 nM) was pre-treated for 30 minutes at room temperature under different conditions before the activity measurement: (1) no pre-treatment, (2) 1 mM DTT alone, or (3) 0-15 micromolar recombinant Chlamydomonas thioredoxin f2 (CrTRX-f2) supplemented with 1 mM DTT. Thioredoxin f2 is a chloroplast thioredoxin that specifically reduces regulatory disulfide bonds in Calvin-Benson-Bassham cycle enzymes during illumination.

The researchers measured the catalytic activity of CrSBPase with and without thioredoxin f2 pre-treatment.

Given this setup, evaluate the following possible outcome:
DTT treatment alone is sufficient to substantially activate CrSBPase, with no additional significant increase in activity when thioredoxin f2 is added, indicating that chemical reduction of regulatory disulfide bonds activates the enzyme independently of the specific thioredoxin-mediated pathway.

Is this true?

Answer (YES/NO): NO